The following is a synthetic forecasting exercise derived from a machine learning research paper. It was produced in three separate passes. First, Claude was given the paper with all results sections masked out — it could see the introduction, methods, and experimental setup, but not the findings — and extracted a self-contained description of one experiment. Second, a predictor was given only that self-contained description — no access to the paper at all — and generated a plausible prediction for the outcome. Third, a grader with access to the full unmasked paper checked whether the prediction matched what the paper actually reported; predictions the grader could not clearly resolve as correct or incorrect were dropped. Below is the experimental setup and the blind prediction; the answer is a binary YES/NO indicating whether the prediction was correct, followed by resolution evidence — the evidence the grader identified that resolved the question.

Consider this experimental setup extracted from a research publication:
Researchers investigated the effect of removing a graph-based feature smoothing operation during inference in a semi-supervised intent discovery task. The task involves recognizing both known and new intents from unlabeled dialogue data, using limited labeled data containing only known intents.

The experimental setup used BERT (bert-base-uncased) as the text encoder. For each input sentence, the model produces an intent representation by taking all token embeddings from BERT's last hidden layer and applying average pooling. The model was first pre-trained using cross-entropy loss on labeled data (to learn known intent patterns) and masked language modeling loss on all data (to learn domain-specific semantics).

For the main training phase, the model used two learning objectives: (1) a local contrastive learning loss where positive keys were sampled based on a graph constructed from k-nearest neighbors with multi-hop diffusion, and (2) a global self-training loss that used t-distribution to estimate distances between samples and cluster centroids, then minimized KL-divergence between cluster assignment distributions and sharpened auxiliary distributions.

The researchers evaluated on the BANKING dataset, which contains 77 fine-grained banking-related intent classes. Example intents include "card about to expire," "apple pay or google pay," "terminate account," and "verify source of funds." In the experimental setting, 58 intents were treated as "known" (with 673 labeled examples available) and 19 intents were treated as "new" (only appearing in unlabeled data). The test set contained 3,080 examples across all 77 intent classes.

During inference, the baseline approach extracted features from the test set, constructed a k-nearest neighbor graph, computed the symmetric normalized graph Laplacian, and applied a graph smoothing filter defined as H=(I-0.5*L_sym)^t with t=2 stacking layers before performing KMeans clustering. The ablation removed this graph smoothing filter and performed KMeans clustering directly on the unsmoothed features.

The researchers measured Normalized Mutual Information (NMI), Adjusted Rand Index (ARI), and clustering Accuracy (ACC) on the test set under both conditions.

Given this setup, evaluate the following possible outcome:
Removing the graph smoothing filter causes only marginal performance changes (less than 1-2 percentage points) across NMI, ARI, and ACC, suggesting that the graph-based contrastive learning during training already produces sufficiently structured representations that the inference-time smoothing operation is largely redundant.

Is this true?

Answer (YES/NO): NO